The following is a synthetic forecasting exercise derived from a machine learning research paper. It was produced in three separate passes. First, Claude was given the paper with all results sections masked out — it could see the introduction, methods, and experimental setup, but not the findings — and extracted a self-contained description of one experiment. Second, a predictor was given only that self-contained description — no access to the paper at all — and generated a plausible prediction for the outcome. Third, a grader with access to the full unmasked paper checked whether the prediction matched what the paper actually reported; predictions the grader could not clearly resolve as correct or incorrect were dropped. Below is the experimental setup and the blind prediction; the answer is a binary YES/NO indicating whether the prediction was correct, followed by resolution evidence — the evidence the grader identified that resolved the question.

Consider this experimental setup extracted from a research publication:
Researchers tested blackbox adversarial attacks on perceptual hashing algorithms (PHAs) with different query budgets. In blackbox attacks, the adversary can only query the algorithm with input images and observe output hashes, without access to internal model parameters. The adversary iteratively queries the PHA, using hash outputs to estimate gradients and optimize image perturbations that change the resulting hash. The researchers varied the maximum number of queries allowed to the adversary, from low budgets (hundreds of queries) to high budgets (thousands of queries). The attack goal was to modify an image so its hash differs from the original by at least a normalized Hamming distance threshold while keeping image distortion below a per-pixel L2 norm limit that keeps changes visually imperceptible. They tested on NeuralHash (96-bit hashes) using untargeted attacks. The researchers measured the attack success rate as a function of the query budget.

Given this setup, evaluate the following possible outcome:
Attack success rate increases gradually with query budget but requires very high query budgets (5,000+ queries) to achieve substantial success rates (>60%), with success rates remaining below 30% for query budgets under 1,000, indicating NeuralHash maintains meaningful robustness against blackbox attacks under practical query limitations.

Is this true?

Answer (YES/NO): NO